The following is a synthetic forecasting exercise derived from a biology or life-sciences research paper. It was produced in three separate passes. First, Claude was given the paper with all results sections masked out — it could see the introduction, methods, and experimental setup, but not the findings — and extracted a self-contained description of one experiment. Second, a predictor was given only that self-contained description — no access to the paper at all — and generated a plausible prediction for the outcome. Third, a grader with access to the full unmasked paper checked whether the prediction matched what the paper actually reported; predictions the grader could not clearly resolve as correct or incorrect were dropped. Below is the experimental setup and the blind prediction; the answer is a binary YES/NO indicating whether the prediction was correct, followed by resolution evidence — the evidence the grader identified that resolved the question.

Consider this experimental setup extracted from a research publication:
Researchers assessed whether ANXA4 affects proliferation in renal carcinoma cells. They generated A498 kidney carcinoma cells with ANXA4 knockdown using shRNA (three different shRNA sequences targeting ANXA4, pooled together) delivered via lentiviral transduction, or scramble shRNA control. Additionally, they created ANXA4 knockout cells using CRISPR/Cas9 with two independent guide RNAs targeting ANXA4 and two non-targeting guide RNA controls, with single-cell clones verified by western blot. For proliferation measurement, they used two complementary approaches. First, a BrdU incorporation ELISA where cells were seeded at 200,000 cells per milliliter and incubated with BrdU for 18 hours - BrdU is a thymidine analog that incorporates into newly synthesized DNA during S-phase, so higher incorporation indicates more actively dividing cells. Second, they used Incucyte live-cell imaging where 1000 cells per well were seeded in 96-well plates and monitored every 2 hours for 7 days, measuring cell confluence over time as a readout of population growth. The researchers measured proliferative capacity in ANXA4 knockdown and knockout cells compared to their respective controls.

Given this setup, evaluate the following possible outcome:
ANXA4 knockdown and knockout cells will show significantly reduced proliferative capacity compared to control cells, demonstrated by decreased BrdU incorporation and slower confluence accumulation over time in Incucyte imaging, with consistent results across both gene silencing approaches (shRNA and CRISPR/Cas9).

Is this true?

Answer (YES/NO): NO